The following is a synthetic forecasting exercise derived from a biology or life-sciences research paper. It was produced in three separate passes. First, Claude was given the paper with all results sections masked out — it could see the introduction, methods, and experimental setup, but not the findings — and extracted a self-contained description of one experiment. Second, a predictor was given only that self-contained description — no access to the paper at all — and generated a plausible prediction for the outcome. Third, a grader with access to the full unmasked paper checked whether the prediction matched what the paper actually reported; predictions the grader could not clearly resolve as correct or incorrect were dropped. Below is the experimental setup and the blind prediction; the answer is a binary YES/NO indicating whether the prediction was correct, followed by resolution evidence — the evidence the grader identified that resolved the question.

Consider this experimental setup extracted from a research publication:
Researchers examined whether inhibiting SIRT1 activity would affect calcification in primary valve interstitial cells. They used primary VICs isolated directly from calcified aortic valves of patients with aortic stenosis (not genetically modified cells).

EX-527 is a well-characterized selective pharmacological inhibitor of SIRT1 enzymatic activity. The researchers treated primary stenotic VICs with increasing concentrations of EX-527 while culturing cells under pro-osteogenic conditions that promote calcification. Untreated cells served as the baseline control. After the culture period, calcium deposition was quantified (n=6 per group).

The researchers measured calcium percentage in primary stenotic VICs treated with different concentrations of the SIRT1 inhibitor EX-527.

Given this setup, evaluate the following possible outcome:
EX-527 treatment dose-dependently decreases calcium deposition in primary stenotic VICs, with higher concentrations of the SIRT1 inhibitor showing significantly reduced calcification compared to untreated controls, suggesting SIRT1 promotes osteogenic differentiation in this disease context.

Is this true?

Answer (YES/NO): NO